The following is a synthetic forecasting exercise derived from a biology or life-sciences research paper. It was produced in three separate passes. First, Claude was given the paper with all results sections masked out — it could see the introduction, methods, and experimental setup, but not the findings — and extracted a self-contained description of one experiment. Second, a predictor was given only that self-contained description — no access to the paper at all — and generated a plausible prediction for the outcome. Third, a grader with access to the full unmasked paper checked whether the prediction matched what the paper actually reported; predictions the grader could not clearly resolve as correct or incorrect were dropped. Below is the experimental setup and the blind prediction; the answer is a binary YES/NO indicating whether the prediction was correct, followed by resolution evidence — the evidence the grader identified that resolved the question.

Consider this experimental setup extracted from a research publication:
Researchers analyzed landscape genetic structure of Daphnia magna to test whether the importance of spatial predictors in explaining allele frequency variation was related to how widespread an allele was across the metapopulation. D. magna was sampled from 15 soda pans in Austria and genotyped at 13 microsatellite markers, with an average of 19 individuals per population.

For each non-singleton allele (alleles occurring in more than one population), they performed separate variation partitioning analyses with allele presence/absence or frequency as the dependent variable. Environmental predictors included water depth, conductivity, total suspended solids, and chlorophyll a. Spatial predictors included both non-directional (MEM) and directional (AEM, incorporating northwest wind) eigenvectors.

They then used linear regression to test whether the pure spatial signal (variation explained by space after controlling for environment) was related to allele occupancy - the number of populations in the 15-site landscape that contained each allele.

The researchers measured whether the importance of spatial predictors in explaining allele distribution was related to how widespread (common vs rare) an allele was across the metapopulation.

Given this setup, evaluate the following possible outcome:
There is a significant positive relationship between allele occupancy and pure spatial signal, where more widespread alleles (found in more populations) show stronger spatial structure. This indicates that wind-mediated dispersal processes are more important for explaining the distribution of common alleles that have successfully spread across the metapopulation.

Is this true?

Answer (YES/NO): NO